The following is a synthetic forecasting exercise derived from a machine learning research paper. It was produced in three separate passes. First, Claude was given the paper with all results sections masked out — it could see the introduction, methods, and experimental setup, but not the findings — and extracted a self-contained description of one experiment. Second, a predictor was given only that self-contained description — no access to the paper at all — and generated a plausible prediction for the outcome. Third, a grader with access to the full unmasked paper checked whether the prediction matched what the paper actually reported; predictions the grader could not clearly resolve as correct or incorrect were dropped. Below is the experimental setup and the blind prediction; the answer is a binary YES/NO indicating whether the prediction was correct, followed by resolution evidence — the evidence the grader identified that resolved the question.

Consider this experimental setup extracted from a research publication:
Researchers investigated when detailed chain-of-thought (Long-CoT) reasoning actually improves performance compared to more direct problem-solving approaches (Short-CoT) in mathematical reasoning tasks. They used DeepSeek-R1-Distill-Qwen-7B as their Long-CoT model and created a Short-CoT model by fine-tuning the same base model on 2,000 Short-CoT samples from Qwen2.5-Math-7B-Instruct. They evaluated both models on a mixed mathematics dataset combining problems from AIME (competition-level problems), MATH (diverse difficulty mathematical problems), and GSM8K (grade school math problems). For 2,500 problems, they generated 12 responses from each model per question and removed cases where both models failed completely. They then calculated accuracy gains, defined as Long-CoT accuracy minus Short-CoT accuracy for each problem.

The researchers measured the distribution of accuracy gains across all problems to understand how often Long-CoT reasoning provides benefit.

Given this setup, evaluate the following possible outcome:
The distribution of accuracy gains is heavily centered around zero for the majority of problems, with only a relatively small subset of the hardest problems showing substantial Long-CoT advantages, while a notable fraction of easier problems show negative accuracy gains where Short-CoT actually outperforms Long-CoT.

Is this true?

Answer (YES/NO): NO